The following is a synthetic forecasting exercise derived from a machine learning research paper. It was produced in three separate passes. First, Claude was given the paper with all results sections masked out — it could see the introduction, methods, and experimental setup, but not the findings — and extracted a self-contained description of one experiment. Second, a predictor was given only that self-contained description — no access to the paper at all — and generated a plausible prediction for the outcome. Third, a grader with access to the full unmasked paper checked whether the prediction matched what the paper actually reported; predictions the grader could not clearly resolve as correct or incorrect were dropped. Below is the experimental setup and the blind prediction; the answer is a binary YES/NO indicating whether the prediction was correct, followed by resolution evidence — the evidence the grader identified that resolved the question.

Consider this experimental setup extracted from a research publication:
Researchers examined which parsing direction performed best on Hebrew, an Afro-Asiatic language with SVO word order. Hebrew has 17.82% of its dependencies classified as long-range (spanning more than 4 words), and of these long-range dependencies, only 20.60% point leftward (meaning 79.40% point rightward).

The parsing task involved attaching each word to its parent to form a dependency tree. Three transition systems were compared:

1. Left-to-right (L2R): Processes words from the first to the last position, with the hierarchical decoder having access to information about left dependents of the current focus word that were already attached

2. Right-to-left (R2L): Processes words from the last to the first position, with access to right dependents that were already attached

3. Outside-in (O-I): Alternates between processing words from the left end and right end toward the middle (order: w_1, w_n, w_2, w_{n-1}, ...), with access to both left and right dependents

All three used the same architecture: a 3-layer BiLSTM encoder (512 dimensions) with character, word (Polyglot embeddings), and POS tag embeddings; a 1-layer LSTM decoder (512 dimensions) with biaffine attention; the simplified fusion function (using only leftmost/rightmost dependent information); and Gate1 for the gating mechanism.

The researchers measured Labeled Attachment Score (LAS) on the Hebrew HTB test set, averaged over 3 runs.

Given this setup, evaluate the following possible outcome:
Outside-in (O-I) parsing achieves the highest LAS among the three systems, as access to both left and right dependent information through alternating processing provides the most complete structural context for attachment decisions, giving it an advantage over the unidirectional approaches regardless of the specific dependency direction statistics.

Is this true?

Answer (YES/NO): YES